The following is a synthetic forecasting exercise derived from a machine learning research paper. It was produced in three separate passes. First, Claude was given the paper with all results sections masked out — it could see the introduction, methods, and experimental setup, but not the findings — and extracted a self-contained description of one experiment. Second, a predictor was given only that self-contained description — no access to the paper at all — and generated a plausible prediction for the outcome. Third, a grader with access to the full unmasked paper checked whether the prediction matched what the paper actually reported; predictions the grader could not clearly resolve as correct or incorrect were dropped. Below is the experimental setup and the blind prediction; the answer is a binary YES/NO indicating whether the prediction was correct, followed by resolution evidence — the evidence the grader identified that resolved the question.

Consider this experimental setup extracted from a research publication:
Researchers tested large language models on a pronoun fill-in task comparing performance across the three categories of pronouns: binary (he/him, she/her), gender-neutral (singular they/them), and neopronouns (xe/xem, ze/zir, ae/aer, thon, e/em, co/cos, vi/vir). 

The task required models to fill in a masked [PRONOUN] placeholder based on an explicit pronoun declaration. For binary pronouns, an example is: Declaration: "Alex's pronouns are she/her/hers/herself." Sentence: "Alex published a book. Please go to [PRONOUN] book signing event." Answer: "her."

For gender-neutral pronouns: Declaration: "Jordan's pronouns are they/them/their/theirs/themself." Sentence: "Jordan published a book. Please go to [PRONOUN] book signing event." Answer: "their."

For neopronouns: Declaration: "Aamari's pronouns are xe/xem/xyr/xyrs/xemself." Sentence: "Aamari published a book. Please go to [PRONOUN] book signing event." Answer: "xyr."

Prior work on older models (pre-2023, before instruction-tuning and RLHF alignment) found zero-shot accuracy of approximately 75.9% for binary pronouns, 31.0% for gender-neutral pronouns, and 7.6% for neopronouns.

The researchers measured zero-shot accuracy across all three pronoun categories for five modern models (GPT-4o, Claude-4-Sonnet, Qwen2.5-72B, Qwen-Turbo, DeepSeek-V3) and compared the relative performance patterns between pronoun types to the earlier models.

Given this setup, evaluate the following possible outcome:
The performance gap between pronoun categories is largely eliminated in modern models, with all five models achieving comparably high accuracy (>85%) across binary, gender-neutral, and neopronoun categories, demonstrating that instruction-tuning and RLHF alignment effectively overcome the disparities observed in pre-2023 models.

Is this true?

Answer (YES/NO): NO